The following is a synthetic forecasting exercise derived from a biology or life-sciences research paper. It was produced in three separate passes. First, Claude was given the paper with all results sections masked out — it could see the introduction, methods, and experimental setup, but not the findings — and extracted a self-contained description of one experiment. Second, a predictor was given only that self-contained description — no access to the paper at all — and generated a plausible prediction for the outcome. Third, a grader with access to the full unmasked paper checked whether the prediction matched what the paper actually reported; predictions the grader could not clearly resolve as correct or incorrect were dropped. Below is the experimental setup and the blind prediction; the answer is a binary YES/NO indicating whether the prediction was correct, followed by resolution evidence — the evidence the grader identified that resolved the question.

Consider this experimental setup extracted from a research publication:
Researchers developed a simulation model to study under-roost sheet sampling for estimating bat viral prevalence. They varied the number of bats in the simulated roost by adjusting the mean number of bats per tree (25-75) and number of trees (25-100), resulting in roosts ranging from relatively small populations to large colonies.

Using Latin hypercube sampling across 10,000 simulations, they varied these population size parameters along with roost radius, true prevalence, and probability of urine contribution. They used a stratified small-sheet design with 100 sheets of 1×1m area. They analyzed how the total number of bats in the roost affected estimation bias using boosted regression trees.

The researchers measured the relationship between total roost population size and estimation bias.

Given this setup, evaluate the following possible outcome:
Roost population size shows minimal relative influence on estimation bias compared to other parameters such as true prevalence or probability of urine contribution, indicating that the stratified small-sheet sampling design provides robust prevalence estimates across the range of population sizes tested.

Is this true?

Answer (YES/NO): NO